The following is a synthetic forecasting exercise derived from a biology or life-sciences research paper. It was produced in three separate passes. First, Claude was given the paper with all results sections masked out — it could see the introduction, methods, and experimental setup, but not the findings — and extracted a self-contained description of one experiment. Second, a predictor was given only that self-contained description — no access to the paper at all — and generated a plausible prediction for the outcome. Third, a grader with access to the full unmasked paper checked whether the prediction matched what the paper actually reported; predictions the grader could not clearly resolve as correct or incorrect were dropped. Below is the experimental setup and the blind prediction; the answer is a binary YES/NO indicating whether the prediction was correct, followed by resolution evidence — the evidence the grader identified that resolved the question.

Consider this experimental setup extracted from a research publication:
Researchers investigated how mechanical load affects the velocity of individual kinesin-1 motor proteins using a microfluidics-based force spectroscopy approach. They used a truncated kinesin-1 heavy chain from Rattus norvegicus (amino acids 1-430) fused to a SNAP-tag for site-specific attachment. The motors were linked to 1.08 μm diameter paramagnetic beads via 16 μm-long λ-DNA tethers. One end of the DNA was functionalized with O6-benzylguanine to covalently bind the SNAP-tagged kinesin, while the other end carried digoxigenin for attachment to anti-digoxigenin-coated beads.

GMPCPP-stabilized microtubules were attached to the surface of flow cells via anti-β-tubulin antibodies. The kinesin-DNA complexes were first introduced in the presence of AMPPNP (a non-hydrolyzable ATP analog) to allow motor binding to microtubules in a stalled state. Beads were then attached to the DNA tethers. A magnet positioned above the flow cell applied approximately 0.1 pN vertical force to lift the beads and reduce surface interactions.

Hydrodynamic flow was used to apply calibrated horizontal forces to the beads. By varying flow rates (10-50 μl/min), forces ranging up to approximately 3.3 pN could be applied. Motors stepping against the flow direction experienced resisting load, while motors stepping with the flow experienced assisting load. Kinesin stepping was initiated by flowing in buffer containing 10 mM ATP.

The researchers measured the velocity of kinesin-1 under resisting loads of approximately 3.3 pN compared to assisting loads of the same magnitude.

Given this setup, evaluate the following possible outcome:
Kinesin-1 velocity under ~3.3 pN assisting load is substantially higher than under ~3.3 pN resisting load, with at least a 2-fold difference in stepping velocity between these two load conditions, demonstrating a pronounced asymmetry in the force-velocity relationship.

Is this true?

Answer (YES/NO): NO